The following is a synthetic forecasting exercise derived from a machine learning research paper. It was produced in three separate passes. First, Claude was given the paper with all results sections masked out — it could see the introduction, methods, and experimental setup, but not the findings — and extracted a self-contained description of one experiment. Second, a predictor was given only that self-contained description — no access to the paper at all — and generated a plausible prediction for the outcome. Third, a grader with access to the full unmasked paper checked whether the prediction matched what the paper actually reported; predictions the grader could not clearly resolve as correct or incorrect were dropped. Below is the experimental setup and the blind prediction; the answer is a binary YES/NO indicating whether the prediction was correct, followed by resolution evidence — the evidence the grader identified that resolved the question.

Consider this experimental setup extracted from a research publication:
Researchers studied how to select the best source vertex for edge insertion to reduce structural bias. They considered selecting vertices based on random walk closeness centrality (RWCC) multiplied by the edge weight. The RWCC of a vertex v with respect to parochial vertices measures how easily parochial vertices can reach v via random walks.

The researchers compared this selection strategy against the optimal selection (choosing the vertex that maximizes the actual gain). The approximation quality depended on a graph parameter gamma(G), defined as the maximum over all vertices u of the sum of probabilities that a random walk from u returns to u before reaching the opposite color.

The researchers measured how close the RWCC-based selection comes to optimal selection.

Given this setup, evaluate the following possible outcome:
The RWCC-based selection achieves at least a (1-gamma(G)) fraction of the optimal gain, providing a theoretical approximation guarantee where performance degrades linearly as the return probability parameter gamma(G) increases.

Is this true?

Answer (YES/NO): NO